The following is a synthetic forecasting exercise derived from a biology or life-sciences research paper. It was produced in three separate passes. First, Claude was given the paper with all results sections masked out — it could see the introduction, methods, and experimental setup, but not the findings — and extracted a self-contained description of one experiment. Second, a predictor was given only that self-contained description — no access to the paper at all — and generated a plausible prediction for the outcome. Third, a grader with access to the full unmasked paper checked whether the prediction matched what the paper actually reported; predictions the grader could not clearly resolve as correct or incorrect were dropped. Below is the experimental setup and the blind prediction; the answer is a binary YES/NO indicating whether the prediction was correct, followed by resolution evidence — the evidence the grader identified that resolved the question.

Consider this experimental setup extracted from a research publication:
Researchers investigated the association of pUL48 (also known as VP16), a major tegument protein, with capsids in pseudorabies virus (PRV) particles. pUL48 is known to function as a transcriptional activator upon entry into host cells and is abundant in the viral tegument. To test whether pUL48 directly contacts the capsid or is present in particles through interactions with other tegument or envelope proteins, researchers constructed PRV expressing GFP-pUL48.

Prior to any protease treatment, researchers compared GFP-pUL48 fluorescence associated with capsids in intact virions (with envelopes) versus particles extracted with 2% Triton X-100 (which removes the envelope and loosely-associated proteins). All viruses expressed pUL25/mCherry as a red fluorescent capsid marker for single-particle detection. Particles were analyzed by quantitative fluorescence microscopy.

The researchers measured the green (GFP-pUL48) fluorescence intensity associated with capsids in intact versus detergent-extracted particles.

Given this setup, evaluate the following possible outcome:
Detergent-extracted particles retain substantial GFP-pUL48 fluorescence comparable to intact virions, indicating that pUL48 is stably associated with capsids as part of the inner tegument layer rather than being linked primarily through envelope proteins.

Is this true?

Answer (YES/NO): NO